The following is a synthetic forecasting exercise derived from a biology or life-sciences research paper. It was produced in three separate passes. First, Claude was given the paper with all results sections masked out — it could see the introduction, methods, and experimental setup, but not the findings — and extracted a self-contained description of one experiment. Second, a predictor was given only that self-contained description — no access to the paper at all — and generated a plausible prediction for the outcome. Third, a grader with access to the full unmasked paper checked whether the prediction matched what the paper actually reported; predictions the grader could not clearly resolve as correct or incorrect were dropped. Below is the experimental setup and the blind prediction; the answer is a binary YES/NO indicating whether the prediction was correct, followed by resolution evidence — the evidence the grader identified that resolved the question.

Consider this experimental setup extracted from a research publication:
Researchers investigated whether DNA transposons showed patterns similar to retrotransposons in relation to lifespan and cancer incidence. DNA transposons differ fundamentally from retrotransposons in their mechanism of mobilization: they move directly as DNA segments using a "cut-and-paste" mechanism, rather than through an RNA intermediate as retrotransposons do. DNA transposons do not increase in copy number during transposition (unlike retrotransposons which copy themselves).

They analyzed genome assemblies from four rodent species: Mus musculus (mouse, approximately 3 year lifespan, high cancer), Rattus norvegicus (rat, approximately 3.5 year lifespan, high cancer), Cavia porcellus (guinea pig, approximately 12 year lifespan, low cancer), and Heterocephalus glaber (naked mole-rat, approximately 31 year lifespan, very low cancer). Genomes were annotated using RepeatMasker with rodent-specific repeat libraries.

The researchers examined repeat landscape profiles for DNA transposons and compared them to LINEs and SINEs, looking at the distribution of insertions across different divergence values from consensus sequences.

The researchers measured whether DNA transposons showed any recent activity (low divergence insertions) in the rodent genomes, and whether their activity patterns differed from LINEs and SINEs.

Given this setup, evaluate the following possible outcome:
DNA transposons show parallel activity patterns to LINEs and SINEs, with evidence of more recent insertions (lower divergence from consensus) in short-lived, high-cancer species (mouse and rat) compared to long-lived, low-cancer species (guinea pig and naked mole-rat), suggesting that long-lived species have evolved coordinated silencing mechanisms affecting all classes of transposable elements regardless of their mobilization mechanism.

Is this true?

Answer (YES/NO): NO